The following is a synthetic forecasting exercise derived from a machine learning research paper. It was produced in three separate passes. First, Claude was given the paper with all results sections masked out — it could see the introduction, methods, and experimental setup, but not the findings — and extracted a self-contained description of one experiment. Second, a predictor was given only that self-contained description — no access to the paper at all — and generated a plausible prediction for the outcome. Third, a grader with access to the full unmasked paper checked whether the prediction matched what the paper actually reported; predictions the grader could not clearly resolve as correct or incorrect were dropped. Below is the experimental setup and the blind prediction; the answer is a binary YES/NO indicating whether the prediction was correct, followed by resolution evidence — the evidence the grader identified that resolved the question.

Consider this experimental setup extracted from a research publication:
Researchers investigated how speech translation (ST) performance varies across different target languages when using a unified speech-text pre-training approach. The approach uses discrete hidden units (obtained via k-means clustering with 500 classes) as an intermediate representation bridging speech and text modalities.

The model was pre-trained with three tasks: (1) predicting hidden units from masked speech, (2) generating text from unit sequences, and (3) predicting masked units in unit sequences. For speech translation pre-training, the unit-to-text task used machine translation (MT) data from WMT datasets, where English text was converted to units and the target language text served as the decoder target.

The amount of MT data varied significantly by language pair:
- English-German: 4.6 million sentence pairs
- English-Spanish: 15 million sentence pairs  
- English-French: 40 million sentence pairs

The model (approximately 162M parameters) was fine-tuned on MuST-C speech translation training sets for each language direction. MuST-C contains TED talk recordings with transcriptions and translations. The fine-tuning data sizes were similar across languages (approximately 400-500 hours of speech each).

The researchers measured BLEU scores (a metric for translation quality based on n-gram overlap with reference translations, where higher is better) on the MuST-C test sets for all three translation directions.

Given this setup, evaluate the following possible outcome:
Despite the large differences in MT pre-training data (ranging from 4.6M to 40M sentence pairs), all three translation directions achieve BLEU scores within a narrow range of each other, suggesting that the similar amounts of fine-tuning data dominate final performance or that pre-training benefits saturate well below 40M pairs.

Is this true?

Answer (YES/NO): NO